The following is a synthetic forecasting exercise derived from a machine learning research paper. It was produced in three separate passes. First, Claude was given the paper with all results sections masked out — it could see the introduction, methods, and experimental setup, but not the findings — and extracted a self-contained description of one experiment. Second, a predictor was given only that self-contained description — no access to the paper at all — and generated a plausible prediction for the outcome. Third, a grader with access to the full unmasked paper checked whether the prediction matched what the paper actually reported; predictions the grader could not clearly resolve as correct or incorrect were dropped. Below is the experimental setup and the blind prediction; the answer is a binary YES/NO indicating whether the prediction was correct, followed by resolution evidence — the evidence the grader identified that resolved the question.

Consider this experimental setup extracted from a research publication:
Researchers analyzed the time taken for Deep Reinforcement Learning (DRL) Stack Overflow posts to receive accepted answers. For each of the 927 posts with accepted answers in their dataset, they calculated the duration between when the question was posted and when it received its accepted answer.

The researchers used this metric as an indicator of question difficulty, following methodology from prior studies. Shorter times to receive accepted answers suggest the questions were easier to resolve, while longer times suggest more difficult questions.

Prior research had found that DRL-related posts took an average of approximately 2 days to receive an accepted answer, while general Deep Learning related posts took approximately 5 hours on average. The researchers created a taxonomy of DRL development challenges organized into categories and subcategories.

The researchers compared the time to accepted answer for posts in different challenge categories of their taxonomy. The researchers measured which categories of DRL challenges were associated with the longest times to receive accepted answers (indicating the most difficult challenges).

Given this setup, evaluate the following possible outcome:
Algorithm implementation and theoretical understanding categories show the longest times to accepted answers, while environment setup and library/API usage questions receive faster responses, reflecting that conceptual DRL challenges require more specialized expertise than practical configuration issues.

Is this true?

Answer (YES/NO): NO